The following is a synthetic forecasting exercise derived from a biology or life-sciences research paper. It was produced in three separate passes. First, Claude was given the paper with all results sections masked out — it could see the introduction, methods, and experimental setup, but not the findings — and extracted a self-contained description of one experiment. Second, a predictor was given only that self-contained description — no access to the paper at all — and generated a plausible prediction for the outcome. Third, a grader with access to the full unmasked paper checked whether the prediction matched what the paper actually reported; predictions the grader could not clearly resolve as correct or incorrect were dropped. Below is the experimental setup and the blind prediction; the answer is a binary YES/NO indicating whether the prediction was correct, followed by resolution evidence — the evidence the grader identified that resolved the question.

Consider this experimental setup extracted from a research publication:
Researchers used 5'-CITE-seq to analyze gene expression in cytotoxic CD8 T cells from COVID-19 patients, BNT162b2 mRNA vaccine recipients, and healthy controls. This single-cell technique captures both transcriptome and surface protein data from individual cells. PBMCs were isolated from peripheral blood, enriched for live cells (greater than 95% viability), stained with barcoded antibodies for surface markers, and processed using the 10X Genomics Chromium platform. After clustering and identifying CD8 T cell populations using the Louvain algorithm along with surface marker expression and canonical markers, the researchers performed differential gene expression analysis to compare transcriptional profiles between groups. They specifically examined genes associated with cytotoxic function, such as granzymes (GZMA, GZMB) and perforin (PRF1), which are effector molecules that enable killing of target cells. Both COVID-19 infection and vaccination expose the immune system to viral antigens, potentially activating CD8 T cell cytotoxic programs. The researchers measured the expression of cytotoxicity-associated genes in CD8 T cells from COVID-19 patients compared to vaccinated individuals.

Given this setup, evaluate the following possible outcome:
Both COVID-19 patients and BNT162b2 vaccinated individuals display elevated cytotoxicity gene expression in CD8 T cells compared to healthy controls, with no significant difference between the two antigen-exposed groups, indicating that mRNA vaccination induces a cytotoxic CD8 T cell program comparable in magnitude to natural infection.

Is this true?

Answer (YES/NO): NO